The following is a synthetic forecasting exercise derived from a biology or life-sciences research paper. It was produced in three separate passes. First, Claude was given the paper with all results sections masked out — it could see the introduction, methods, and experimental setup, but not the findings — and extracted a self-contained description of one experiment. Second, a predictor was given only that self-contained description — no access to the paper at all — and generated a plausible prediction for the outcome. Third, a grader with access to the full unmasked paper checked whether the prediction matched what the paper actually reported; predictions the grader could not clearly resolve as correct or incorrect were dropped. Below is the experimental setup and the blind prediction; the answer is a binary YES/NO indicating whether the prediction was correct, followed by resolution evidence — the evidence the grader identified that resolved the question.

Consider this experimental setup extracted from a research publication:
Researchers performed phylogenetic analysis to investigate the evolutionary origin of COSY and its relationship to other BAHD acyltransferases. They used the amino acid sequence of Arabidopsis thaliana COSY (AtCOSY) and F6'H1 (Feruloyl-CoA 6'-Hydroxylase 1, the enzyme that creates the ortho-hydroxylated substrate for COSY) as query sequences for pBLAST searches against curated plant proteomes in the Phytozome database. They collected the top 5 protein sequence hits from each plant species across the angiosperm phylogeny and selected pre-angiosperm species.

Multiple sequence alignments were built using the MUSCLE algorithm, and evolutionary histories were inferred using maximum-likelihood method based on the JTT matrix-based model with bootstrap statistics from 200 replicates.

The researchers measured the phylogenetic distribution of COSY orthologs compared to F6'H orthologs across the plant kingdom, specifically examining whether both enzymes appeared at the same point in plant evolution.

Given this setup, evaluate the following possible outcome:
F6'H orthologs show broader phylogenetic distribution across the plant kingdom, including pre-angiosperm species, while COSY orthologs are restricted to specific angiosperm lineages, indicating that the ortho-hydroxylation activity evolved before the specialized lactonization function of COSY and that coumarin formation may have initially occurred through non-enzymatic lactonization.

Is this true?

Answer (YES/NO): NO